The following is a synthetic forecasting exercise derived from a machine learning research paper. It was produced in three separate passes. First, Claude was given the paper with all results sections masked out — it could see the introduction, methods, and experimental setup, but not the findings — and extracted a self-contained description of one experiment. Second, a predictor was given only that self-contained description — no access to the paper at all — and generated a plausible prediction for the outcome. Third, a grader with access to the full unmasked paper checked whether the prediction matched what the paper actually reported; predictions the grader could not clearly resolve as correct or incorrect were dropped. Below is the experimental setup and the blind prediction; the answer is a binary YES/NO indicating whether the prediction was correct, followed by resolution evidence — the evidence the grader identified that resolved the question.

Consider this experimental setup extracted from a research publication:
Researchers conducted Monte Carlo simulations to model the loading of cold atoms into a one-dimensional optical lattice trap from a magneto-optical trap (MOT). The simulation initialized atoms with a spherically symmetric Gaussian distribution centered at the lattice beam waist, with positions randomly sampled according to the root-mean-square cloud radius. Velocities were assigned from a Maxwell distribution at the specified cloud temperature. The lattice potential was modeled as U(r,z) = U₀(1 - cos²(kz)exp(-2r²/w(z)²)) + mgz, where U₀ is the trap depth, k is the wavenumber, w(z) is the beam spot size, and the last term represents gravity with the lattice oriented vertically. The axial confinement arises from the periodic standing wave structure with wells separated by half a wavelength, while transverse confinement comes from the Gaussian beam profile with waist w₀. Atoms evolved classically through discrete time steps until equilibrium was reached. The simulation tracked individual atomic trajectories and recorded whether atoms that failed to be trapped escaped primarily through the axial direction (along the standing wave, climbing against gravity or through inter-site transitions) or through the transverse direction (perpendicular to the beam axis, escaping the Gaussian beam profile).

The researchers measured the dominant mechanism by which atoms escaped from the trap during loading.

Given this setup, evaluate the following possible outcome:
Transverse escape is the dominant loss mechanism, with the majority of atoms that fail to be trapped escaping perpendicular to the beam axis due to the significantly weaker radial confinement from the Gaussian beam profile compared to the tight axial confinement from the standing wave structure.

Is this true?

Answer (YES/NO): YES